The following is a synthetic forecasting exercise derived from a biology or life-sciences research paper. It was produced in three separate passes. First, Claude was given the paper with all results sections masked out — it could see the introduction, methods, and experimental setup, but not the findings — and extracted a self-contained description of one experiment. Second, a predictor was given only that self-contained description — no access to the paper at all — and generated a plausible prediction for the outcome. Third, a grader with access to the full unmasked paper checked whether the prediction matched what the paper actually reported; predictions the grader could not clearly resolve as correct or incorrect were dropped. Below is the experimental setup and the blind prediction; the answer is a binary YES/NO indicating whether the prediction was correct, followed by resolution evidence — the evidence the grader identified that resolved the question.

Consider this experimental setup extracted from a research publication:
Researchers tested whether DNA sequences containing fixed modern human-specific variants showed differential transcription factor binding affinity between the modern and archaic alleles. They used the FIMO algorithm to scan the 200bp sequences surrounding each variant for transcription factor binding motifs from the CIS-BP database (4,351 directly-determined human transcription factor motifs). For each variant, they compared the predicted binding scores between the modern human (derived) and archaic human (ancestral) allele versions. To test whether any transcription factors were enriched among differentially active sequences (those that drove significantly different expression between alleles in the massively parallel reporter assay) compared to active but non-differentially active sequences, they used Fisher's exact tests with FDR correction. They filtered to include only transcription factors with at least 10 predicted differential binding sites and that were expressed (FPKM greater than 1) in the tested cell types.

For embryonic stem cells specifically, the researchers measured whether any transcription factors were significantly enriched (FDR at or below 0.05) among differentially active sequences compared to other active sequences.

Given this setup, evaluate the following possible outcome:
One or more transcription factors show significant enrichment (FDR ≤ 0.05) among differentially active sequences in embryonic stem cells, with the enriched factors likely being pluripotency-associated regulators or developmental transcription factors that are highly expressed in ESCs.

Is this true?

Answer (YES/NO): NO